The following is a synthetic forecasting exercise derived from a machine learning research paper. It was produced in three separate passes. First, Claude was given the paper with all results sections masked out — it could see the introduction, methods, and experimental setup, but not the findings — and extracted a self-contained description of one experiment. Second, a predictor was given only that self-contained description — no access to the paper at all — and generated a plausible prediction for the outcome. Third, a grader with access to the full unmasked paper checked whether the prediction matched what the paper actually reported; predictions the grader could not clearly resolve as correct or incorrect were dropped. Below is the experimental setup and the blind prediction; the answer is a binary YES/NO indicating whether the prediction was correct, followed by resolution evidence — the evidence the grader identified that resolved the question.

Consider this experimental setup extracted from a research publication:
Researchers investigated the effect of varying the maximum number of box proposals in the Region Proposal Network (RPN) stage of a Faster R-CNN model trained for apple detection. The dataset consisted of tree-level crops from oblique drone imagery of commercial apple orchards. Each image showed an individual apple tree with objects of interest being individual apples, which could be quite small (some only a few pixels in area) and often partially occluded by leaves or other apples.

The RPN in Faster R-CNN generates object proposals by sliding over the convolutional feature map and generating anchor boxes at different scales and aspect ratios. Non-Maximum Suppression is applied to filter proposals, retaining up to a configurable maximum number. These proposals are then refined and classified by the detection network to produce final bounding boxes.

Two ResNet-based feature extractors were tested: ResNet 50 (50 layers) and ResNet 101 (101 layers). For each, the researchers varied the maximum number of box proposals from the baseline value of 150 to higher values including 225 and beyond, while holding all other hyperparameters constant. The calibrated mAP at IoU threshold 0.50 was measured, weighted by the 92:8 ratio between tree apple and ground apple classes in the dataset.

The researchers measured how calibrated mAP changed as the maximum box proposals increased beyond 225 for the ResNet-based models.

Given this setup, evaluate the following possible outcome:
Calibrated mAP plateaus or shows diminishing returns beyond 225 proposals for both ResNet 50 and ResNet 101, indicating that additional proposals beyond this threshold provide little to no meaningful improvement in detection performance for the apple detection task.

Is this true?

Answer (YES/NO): NO